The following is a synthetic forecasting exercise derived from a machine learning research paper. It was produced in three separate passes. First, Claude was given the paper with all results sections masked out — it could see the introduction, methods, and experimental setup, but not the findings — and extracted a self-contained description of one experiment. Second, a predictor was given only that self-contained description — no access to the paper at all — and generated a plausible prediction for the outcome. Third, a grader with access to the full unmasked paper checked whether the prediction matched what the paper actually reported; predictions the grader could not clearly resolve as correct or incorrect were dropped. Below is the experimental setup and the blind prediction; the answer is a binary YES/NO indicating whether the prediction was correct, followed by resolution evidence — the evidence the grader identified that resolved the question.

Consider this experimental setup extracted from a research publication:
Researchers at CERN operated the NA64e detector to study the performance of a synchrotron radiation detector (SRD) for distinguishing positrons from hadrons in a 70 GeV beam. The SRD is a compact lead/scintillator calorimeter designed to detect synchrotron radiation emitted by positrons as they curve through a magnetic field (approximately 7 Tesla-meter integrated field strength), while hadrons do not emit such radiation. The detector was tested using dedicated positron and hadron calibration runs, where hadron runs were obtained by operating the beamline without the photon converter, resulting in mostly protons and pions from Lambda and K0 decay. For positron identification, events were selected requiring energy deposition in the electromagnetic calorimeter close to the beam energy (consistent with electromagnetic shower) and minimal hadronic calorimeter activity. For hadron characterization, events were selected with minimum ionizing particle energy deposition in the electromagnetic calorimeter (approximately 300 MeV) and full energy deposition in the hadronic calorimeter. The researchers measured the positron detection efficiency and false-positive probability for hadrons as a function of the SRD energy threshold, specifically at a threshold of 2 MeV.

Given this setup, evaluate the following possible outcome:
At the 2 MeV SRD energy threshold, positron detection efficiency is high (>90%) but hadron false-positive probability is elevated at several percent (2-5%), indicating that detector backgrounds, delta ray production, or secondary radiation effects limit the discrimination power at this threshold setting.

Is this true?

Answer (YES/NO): NO